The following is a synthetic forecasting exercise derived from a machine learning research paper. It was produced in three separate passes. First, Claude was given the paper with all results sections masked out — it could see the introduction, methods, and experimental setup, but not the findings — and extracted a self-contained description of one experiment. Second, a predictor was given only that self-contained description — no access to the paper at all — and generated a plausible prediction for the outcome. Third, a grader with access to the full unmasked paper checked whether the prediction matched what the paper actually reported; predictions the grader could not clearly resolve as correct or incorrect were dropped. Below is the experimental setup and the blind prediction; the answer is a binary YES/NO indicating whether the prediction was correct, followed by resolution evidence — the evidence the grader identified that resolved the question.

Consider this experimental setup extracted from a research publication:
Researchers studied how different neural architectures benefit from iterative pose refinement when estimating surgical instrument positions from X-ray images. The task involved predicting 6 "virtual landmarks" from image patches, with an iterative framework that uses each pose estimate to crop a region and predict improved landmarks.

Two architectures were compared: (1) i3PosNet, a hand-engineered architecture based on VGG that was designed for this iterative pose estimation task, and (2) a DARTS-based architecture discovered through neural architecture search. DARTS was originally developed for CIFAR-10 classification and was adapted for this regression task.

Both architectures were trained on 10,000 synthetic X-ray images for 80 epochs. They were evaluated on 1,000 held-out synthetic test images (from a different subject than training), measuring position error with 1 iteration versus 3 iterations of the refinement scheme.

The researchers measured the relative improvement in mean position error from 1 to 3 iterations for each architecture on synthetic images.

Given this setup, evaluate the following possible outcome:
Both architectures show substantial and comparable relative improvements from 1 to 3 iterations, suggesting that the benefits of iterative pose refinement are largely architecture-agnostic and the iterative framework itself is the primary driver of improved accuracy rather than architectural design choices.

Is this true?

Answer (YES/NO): NO